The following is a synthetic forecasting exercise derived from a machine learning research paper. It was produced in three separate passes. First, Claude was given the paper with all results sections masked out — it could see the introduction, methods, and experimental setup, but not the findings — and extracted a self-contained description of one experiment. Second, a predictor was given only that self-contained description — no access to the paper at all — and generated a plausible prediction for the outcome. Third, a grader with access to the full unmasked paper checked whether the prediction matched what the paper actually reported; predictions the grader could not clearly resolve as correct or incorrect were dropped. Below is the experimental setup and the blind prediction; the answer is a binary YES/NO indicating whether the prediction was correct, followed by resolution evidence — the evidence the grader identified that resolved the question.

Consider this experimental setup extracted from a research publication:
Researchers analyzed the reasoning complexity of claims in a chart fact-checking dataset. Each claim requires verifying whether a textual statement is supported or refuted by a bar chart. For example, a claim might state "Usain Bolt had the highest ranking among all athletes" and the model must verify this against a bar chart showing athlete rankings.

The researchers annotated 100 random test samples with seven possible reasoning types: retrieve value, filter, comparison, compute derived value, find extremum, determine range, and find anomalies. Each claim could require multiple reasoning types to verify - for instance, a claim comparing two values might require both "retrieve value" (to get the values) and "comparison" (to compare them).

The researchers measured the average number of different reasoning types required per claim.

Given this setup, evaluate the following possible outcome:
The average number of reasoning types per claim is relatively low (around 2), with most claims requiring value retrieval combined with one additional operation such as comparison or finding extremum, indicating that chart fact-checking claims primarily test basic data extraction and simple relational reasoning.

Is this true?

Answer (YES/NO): NO